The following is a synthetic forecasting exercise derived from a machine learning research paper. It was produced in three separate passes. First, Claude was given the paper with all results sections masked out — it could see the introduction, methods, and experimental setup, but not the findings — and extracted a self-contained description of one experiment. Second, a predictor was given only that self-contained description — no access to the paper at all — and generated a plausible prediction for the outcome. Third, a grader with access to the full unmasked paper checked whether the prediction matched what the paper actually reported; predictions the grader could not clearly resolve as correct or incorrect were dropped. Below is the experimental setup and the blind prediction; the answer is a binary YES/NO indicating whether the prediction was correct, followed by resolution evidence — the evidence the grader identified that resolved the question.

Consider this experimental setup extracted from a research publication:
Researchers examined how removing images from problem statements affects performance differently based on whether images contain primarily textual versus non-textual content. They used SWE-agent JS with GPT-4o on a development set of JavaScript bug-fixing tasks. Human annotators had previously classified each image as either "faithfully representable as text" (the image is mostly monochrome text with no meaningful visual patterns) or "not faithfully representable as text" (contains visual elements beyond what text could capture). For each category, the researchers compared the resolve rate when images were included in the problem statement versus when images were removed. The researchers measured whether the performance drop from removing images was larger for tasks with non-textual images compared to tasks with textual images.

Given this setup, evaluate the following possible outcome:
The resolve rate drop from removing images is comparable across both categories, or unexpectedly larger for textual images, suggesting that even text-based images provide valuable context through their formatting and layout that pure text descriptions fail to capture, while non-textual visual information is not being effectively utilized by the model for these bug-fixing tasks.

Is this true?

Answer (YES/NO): NO